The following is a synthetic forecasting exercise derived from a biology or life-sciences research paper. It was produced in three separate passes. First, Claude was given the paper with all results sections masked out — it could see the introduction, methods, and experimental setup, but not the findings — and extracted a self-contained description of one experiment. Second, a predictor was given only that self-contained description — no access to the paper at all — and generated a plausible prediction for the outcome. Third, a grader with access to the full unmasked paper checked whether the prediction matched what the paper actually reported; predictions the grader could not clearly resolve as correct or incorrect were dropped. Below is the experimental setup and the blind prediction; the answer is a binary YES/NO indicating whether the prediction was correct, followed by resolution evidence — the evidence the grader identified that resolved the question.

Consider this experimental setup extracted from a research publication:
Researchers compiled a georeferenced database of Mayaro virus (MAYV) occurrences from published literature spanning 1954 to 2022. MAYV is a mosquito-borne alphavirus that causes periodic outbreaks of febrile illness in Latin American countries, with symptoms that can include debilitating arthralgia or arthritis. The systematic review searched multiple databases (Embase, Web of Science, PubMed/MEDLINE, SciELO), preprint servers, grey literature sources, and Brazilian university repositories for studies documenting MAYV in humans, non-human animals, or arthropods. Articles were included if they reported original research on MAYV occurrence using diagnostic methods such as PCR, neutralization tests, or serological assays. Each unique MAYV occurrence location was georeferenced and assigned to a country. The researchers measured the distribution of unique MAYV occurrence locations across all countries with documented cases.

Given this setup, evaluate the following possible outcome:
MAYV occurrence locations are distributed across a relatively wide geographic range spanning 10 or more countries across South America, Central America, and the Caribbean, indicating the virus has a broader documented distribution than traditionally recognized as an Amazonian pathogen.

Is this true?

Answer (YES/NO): YES